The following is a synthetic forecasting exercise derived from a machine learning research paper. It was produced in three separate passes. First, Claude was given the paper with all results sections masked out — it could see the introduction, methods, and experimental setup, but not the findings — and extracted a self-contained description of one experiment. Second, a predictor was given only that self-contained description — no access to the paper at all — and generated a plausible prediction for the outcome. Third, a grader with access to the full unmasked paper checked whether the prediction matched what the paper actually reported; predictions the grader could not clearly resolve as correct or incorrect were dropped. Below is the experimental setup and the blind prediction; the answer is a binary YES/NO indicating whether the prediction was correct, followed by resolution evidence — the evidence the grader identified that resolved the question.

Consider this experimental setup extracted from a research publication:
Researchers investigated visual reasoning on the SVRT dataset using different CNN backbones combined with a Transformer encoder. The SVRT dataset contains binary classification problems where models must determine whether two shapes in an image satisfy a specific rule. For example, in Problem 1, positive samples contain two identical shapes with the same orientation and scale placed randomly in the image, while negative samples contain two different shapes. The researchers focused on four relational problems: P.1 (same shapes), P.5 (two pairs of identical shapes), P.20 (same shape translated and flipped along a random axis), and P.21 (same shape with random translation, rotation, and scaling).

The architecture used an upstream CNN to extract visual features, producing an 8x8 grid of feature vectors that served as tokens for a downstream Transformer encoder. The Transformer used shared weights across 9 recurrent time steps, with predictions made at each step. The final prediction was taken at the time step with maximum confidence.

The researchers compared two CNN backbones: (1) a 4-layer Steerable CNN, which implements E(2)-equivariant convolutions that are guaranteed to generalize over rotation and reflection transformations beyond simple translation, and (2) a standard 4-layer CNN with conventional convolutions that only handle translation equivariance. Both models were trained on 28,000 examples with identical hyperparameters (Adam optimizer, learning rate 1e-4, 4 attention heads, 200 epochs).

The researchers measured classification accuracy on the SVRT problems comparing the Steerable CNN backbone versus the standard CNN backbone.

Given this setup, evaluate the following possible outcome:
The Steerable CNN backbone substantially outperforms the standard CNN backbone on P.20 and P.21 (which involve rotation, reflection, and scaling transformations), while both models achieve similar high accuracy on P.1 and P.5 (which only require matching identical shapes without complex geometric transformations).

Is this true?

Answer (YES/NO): NO